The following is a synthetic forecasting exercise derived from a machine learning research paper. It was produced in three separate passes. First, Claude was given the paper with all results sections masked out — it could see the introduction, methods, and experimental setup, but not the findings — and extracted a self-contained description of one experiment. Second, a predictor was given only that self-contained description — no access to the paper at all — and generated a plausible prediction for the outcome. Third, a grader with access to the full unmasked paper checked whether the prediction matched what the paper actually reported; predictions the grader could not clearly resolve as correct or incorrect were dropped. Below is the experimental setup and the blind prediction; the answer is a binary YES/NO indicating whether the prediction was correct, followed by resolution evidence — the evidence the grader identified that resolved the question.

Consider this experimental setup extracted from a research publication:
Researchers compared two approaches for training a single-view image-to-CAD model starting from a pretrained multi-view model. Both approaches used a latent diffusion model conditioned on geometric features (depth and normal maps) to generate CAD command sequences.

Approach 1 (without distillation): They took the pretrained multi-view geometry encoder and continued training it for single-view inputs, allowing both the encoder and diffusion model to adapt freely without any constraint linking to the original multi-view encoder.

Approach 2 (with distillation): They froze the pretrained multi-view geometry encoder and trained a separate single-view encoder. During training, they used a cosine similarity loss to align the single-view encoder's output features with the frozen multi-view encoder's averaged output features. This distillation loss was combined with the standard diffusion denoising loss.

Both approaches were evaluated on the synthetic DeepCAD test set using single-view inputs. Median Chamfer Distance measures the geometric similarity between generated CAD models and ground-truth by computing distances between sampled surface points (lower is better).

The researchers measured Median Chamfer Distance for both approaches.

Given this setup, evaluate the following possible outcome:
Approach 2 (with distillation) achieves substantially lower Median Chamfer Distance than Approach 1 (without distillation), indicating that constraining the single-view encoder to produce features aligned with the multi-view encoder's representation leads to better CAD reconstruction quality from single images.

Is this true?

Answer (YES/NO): YES